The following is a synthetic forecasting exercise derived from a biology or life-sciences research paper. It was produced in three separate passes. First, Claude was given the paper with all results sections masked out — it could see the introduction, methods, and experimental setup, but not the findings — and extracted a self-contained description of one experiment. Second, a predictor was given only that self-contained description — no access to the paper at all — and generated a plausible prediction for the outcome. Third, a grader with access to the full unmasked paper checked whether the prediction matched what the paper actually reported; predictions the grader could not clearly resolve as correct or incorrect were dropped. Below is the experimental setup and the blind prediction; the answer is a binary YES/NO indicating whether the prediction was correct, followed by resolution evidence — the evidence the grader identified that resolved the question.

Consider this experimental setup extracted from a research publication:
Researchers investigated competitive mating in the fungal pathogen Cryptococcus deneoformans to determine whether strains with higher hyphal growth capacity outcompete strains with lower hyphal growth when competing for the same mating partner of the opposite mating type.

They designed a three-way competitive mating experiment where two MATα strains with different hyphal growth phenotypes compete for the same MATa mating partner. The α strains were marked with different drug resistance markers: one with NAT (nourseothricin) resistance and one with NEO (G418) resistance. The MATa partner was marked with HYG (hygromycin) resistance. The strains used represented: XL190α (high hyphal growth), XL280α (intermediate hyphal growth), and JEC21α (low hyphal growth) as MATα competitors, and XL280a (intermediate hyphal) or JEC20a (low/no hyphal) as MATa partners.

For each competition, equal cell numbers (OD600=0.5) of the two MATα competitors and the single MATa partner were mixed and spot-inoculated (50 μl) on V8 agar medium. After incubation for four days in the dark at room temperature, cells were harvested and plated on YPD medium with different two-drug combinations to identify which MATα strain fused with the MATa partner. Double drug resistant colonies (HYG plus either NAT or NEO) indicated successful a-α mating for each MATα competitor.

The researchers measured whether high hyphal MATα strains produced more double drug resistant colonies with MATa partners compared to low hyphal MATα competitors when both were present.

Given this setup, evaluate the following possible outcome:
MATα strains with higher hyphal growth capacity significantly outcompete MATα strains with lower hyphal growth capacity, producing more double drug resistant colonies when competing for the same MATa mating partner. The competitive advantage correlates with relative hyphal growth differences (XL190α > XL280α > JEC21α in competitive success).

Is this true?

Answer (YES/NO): YES